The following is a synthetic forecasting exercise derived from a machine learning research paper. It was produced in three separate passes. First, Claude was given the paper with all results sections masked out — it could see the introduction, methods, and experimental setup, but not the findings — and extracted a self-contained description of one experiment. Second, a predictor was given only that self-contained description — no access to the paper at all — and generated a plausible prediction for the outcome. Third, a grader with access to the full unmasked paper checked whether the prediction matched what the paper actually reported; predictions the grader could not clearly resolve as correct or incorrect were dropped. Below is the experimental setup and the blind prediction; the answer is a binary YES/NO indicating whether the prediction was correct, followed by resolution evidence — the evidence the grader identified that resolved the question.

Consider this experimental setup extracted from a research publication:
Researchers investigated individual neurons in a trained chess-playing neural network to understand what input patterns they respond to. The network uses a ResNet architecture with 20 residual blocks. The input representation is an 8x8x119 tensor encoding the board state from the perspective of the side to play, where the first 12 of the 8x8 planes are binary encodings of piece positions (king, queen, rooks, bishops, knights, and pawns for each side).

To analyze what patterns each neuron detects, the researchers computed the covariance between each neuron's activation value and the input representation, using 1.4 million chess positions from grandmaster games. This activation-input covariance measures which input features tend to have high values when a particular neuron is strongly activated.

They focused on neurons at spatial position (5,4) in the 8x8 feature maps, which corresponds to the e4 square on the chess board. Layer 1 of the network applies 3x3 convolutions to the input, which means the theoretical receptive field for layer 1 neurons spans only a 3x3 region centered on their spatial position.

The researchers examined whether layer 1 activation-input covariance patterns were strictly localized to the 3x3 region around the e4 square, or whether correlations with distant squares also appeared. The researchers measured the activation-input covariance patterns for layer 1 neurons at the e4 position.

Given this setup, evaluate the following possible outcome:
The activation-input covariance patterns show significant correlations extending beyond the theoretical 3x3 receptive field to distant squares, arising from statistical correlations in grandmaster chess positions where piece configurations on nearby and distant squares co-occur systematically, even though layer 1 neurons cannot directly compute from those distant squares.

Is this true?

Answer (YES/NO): YES